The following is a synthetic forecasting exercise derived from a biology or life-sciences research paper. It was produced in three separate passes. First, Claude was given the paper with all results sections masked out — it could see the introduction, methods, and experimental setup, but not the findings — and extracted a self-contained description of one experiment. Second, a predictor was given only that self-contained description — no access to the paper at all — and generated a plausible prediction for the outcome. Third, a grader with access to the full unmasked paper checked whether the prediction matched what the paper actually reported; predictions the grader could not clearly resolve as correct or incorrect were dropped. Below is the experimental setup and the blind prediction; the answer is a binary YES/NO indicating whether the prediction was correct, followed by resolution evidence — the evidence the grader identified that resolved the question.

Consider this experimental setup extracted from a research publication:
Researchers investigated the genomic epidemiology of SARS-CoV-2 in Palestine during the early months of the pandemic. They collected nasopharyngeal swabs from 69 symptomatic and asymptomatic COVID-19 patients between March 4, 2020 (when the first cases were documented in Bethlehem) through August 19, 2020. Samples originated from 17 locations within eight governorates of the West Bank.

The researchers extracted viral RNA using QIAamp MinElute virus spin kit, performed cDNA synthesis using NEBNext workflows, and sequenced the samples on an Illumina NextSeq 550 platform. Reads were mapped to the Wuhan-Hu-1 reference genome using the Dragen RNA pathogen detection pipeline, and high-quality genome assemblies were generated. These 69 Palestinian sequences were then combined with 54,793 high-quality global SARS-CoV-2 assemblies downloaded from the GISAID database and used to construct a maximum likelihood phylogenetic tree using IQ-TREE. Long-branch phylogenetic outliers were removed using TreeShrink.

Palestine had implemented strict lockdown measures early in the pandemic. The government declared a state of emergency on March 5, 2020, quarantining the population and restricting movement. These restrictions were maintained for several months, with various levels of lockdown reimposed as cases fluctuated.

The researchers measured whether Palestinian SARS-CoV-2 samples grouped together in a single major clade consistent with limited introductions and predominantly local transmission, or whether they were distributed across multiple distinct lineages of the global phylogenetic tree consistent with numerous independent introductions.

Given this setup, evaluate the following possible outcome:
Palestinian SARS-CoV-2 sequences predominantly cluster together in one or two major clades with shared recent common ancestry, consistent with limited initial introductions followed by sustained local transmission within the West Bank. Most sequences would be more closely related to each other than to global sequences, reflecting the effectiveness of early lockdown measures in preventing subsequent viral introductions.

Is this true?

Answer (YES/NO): NO